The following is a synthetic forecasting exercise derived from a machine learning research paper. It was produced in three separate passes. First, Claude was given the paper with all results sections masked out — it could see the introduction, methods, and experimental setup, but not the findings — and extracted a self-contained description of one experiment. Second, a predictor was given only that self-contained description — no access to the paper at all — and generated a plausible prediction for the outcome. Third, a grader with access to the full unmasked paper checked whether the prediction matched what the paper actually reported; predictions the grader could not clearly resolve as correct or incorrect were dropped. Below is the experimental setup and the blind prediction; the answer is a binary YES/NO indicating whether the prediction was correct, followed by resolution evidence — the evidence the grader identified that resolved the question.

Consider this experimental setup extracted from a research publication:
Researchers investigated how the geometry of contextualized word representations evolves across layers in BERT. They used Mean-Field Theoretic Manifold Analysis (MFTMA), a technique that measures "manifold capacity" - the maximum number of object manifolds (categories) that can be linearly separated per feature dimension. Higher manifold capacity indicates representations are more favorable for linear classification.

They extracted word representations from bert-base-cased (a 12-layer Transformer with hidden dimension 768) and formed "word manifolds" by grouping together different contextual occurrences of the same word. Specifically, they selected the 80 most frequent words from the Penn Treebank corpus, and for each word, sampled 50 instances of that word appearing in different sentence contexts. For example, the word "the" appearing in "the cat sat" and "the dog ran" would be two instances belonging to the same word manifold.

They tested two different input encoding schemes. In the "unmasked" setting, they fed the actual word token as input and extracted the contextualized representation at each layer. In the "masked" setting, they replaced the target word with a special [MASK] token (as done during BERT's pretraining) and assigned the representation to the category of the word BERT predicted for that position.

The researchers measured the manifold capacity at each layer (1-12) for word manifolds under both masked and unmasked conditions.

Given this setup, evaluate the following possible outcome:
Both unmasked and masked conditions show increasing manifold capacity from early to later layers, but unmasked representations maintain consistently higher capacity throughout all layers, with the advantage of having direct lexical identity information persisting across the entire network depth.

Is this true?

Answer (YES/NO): NO